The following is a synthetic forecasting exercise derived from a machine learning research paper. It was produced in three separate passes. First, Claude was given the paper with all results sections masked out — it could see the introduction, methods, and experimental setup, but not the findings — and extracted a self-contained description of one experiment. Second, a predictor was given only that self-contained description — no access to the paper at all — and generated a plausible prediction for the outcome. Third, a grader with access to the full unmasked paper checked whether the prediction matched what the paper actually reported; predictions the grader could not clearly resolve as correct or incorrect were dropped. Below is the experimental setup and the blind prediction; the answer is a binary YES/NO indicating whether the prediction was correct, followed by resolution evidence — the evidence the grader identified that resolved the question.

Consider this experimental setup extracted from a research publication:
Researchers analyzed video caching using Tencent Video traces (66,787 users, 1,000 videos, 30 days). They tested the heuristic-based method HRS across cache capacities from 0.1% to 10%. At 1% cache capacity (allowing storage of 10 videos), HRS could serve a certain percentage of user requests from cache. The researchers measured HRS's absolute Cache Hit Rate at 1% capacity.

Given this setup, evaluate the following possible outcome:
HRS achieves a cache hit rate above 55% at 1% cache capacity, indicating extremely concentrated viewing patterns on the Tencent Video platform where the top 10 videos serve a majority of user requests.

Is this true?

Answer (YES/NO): NO